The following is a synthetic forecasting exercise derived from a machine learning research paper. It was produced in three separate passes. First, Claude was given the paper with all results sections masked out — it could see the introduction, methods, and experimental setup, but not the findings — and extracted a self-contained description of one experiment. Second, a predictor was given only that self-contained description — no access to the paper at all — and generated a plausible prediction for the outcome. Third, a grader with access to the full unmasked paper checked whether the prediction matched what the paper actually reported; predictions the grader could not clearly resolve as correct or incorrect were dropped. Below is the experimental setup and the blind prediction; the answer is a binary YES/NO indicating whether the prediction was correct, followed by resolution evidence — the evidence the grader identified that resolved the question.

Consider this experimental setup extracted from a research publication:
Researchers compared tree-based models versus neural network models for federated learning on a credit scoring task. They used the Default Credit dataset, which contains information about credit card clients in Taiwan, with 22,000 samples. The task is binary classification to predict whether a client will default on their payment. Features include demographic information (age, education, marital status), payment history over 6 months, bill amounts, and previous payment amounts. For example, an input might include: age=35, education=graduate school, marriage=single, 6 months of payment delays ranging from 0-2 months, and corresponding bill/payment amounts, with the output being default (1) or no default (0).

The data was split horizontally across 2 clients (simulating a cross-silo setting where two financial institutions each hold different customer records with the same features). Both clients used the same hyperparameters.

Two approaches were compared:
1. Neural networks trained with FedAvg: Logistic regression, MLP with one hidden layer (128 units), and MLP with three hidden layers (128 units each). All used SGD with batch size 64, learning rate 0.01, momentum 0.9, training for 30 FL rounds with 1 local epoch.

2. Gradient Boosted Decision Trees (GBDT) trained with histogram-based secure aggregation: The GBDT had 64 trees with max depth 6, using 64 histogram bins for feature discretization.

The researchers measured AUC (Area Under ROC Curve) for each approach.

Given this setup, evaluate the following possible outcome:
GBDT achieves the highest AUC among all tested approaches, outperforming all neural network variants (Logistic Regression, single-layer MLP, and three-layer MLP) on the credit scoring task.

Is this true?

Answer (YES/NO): YES